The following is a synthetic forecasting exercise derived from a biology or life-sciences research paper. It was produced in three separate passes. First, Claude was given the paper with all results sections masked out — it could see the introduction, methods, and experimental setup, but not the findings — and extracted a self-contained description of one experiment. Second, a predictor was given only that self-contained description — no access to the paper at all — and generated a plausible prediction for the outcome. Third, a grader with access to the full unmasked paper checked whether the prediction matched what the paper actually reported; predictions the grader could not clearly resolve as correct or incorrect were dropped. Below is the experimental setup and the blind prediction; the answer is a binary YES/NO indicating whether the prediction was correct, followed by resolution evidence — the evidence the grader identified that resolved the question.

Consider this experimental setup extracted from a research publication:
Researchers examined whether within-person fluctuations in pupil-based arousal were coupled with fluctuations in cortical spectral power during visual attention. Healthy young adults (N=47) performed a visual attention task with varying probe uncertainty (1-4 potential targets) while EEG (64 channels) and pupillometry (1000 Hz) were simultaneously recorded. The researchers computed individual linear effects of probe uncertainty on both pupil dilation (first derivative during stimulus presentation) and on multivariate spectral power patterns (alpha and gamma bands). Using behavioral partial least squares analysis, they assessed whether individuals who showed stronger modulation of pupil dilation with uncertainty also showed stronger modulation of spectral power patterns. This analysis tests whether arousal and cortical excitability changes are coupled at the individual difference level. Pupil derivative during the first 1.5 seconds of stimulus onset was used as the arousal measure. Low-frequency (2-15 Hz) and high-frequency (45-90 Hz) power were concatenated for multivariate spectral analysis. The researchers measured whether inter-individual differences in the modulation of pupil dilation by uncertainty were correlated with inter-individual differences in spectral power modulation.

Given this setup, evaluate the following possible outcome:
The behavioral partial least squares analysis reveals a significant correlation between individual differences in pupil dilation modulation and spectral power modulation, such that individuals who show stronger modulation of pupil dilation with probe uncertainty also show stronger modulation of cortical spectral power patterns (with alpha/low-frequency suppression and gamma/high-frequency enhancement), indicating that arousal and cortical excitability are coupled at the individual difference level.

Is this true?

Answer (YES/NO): YES